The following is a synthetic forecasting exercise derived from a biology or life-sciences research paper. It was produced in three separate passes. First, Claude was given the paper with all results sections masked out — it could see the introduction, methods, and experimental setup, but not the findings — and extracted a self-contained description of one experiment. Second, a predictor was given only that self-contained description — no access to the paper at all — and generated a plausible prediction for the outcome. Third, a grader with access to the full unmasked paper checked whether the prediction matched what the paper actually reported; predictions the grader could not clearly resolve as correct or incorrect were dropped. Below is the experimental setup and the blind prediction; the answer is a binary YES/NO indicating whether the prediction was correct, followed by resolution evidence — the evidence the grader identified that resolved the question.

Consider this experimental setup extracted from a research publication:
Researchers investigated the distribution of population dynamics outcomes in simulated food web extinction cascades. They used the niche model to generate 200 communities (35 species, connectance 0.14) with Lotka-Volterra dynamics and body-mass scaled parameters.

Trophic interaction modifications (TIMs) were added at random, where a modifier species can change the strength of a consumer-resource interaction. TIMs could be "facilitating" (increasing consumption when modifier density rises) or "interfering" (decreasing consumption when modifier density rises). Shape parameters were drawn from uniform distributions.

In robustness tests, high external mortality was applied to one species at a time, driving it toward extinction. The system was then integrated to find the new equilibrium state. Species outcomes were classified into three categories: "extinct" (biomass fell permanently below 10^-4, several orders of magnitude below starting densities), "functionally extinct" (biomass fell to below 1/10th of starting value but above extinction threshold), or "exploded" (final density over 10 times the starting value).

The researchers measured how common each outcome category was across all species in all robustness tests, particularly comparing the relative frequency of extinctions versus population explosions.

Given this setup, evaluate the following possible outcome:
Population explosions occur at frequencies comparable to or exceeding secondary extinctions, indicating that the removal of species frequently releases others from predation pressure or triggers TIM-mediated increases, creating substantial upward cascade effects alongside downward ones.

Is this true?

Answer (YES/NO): NO